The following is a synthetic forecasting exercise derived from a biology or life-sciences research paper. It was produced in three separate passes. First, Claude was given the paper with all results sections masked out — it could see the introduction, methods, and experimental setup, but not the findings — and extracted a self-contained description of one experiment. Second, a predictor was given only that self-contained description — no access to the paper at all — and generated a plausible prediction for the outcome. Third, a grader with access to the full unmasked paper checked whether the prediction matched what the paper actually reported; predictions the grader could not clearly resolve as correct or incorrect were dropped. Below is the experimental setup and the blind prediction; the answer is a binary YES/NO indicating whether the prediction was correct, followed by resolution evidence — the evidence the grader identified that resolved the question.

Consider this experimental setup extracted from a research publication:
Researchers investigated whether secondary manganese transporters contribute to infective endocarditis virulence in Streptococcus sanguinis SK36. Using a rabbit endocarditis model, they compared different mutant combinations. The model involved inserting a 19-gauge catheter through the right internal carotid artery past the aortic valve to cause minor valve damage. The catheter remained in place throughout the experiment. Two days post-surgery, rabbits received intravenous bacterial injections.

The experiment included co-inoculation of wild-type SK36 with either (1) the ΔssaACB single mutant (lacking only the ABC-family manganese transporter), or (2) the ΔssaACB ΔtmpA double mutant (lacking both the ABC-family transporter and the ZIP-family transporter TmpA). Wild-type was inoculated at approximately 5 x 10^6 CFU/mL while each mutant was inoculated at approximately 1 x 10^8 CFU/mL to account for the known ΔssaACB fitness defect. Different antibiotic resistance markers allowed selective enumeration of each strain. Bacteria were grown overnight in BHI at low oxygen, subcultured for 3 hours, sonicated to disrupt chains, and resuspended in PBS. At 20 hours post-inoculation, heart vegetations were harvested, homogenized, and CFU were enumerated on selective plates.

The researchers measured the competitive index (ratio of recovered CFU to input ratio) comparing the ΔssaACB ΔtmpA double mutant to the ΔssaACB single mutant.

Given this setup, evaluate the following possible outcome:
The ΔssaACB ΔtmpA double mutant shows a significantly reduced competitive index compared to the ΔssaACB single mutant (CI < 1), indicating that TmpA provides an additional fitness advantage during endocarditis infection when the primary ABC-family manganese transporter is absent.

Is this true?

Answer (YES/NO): YES